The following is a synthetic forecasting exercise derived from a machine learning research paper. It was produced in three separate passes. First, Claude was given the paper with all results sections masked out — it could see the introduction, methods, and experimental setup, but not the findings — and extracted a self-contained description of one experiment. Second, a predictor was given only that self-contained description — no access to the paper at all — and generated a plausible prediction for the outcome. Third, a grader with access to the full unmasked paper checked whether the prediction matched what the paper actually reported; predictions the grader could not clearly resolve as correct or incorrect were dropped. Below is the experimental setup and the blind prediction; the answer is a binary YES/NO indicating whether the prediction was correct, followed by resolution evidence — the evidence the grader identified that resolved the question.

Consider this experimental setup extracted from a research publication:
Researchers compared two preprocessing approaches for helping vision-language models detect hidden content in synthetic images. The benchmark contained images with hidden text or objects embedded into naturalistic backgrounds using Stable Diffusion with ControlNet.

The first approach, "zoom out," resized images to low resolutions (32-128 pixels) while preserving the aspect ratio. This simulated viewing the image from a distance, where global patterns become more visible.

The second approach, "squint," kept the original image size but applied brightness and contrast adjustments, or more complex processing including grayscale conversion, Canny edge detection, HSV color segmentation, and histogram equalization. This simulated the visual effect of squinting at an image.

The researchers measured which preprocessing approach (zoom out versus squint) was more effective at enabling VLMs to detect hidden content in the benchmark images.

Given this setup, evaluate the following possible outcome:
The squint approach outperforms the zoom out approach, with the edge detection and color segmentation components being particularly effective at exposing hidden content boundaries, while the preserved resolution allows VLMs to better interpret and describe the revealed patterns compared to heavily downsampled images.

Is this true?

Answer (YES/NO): NO